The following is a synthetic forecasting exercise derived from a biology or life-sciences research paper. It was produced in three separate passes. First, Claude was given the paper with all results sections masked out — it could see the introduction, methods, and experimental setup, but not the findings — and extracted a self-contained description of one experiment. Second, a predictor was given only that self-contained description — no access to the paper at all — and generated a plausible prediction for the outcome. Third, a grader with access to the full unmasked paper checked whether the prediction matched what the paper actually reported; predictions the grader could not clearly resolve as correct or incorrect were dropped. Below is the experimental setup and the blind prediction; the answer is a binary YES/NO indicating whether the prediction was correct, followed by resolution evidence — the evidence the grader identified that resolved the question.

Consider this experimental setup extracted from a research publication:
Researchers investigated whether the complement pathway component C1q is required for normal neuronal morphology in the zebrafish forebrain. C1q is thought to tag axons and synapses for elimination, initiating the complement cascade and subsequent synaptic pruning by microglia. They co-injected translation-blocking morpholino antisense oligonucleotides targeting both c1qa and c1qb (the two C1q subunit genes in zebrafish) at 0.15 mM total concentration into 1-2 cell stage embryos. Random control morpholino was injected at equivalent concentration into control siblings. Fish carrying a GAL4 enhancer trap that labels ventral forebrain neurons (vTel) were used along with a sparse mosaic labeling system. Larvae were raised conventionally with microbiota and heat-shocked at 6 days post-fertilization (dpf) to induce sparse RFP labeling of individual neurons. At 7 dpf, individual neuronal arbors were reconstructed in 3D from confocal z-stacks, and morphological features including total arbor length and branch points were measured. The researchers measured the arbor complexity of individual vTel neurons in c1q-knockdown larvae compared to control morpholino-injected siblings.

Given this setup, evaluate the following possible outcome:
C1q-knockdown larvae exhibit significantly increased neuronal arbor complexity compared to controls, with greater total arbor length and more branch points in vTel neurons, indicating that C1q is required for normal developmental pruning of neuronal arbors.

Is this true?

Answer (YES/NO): NO